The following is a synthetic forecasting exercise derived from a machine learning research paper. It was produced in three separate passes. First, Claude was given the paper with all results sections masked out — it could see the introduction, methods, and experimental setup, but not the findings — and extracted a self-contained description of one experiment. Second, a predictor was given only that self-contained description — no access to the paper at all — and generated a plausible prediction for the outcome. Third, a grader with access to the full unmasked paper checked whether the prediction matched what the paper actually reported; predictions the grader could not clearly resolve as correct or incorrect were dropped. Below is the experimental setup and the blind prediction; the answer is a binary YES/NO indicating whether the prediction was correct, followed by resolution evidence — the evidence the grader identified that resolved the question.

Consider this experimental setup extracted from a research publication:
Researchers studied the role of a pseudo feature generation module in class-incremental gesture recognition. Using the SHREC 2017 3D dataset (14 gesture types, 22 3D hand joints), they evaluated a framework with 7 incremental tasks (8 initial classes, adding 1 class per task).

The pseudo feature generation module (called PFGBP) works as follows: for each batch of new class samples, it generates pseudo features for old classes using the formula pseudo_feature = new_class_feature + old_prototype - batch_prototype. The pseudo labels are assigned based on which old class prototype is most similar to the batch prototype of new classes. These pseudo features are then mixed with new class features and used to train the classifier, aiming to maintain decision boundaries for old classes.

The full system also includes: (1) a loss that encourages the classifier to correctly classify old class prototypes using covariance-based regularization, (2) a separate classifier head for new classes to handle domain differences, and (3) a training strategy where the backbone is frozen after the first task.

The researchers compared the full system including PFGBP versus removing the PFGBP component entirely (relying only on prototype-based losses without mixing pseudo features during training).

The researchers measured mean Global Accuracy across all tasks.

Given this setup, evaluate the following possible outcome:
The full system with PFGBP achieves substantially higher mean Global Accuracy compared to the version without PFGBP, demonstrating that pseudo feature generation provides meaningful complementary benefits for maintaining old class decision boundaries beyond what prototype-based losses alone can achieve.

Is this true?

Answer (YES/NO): NO